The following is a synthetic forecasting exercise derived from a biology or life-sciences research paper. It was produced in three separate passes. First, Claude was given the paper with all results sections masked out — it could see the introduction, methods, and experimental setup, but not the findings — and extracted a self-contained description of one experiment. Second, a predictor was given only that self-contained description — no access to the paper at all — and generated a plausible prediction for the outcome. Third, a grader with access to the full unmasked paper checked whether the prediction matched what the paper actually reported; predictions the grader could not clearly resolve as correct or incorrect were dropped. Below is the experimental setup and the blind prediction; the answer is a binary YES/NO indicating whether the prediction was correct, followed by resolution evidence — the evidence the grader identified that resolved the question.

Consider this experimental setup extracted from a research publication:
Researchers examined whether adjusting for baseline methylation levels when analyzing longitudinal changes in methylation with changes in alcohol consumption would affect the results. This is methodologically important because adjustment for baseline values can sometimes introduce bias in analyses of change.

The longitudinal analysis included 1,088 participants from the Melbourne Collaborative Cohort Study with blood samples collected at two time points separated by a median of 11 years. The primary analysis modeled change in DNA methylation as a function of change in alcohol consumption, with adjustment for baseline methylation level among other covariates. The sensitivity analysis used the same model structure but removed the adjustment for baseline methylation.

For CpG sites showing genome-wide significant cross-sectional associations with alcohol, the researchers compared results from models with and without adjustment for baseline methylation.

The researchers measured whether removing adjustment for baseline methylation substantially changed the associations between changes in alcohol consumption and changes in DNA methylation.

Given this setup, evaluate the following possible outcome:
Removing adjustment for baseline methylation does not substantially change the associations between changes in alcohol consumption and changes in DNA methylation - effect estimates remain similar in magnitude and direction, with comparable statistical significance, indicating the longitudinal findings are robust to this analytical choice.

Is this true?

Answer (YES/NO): NO